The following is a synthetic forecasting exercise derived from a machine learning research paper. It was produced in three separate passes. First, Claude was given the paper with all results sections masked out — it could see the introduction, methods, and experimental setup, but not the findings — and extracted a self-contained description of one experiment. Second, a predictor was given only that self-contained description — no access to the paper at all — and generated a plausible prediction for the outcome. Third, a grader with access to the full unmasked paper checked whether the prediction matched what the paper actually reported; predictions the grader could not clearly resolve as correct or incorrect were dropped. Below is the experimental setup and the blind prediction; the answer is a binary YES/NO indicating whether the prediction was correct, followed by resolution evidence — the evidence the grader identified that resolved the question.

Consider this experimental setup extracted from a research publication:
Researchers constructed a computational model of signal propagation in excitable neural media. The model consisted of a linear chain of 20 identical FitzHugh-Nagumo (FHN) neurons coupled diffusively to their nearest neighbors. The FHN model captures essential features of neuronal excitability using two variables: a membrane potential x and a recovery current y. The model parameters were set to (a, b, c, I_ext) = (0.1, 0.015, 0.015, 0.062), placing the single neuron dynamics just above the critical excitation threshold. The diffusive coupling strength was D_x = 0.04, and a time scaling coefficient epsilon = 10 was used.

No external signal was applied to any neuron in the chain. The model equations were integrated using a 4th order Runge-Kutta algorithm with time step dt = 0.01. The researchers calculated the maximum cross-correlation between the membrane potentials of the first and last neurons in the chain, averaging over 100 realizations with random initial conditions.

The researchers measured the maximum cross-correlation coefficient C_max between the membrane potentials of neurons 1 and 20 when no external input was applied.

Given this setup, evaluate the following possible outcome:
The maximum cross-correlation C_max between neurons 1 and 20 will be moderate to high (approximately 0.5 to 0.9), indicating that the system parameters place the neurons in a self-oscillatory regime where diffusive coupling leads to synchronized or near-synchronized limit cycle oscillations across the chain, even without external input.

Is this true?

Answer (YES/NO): YES